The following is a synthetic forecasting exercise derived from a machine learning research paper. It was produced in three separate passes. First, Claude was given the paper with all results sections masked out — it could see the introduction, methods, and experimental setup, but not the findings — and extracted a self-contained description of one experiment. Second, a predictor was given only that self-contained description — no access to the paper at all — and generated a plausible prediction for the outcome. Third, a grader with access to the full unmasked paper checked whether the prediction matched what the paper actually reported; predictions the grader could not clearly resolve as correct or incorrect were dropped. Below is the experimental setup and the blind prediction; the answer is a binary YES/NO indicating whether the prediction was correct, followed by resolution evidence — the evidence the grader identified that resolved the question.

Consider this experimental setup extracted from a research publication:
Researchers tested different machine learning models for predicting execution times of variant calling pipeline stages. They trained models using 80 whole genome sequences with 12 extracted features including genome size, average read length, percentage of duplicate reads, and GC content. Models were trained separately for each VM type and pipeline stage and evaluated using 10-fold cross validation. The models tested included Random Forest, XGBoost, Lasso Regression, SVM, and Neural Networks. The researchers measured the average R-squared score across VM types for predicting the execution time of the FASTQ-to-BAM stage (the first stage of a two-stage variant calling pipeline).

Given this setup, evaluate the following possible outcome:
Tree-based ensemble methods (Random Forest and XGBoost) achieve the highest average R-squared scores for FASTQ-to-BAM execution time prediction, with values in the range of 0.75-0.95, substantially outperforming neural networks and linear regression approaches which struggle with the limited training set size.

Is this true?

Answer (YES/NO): NO